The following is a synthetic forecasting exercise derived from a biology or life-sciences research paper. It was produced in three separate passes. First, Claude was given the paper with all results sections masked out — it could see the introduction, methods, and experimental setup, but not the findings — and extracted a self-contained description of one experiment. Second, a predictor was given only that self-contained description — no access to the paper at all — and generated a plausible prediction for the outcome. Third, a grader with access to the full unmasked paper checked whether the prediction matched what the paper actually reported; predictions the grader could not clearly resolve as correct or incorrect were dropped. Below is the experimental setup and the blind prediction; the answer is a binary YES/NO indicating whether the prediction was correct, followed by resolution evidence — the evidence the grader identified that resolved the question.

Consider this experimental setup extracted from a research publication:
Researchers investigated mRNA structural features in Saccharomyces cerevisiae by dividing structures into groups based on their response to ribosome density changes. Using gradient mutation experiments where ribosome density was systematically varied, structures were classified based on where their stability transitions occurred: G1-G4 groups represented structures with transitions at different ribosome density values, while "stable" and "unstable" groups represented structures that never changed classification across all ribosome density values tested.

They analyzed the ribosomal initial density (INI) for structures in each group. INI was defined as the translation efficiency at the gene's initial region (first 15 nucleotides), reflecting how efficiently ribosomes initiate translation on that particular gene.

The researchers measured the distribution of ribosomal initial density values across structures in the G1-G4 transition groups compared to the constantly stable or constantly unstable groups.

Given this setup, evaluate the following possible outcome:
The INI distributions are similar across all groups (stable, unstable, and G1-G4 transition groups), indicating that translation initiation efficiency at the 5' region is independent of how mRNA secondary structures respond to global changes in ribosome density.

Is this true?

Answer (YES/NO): NO